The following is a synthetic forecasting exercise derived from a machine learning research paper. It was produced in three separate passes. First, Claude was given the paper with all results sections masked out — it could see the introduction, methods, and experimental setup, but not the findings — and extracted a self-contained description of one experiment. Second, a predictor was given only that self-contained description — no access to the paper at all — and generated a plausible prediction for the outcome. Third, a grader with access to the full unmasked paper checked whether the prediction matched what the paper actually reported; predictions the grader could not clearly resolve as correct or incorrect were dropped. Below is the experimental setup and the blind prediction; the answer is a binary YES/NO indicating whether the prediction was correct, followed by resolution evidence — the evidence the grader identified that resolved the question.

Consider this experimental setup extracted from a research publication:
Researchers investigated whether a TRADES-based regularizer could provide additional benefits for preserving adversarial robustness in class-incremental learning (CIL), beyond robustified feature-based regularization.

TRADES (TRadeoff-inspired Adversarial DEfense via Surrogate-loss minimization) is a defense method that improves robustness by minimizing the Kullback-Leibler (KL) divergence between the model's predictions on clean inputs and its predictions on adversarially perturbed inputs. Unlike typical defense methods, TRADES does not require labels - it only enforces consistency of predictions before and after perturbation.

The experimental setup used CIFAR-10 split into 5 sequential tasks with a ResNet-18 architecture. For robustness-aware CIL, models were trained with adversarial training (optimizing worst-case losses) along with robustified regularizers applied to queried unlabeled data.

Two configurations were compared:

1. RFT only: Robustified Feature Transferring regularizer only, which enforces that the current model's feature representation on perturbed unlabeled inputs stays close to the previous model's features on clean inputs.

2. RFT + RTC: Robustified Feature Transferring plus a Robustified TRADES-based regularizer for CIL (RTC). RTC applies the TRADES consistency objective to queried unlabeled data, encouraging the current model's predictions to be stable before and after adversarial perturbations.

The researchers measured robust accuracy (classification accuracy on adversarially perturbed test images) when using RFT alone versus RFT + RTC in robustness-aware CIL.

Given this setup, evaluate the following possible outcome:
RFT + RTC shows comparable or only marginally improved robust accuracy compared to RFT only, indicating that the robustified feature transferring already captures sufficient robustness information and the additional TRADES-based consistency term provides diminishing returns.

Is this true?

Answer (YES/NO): NO